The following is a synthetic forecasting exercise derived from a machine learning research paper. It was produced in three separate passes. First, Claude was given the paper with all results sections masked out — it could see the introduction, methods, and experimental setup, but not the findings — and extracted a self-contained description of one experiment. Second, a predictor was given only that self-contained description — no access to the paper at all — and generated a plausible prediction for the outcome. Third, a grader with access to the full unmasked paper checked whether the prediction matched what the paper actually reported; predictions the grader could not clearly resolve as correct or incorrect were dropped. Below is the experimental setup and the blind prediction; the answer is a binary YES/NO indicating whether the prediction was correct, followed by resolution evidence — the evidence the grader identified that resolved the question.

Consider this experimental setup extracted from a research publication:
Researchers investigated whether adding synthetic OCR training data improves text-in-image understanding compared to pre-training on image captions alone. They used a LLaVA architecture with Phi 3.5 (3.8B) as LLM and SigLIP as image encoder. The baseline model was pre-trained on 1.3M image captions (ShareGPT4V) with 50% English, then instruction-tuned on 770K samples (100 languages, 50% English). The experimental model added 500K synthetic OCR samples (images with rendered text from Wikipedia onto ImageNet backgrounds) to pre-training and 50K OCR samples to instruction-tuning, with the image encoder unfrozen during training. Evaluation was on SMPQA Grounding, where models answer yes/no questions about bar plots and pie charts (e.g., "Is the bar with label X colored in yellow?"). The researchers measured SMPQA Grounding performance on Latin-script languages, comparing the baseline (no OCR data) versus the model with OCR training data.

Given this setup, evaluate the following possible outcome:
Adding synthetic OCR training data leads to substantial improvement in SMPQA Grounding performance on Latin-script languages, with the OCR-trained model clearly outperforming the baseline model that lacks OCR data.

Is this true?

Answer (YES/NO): YES